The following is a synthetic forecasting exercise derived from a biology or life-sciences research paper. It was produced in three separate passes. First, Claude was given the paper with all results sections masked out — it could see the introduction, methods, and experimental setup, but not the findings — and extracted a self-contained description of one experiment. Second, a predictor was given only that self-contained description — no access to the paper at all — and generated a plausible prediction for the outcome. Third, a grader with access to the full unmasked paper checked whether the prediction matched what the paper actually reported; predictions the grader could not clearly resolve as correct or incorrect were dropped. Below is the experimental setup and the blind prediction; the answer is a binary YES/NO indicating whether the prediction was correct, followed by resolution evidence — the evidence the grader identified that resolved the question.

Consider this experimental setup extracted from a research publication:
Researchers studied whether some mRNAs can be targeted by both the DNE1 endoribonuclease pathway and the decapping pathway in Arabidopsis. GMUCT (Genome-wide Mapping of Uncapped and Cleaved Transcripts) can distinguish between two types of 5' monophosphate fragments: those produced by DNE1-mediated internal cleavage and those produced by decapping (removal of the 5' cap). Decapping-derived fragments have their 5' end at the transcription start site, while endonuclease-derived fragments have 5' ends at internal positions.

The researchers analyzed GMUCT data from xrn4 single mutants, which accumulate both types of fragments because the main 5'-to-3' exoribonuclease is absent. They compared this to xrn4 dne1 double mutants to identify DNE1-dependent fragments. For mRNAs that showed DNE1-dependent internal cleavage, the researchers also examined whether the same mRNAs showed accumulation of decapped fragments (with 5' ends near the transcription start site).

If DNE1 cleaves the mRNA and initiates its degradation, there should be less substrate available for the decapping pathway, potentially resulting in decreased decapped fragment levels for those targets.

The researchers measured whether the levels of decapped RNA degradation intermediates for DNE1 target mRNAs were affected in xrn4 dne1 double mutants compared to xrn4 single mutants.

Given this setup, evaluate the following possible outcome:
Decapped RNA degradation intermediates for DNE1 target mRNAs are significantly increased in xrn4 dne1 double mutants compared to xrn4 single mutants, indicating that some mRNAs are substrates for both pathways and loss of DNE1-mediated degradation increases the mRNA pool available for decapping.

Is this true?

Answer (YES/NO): YES